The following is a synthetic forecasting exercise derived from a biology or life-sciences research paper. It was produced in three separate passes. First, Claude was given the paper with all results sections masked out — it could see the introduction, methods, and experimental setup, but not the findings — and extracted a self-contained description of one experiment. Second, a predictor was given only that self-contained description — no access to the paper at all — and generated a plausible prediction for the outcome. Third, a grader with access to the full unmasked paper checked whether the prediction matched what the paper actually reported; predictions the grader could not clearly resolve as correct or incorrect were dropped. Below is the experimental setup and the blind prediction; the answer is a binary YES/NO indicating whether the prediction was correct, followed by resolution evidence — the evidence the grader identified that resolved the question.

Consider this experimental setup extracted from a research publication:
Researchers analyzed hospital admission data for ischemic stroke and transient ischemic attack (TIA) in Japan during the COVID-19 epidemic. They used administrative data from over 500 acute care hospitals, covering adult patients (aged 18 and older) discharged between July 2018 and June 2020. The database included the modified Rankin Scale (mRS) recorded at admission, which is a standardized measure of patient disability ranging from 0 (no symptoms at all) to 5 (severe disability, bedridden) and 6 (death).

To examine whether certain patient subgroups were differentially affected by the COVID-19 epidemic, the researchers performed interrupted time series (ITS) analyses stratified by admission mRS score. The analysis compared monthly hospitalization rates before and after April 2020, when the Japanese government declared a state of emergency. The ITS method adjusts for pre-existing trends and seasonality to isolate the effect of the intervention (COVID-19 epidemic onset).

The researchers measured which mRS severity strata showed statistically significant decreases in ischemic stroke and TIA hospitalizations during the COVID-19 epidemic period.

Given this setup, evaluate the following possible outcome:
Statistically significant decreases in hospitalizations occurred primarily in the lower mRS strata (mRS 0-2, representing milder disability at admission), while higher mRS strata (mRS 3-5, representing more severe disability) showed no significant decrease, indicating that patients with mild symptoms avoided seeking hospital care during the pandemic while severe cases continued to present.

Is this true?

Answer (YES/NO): NO